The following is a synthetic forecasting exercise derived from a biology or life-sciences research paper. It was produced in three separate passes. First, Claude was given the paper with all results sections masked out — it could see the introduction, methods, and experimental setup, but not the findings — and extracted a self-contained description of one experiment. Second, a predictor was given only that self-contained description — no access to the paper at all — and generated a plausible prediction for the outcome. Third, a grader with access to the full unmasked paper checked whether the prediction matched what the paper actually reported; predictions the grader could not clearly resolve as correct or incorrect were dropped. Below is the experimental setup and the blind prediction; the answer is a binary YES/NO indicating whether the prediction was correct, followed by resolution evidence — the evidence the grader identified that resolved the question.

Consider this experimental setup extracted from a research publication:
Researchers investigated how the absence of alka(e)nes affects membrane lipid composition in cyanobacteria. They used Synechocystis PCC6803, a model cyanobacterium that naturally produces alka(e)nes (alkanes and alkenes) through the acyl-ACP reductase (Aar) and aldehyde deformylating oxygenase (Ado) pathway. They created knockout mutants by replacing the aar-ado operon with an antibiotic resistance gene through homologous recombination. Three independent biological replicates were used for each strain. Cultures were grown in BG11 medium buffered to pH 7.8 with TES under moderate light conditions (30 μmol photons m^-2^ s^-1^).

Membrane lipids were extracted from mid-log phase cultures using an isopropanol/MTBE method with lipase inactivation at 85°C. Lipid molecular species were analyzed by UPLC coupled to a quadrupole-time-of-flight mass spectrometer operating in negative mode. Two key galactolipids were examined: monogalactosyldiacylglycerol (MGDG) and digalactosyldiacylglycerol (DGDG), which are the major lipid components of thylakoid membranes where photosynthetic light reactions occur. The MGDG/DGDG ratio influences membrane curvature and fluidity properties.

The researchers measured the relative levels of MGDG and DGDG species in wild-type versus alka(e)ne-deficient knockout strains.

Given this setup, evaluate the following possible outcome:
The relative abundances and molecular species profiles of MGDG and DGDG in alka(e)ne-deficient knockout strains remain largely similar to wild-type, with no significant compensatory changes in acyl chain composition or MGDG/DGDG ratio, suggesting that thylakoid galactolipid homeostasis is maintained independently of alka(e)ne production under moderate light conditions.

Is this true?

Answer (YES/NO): NO